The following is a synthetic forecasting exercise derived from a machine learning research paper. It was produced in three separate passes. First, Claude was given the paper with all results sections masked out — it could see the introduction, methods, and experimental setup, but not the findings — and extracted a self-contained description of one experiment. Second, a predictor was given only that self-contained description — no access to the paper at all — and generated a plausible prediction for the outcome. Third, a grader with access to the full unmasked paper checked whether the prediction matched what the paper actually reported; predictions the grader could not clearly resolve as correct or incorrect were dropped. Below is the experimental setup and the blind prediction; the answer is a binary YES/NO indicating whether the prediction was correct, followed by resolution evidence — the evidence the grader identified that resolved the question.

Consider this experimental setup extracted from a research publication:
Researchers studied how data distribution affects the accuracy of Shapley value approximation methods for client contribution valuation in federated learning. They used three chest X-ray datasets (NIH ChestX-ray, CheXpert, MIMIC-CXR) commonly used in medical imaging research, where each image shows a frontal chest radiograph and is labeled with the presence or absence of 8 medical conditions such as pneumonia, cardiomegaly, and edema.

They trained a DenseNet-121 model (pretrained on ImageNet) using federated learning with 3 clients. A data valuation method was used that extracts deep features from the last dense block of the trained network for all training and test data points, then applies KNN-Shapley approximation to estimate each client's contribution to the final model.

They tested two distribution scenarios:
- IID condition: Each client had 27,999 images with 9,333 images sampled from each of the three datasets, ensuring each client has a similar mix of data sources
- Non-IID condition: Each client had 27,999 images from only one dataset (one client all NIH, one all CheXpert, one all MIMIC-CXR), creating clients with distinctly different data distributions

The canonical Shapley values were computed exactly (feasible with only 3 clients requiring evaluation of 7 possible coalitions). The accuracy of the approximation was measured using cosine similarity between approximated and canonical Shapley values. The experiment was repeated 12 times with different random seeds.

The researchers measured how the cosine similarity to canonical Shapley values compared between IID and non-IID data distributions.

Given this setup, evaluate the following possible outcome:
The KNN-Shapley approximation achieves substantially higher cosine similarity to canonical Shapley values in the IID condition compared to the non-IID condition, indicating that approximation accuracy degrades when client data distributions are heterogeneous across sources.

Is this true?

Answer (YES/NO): NO